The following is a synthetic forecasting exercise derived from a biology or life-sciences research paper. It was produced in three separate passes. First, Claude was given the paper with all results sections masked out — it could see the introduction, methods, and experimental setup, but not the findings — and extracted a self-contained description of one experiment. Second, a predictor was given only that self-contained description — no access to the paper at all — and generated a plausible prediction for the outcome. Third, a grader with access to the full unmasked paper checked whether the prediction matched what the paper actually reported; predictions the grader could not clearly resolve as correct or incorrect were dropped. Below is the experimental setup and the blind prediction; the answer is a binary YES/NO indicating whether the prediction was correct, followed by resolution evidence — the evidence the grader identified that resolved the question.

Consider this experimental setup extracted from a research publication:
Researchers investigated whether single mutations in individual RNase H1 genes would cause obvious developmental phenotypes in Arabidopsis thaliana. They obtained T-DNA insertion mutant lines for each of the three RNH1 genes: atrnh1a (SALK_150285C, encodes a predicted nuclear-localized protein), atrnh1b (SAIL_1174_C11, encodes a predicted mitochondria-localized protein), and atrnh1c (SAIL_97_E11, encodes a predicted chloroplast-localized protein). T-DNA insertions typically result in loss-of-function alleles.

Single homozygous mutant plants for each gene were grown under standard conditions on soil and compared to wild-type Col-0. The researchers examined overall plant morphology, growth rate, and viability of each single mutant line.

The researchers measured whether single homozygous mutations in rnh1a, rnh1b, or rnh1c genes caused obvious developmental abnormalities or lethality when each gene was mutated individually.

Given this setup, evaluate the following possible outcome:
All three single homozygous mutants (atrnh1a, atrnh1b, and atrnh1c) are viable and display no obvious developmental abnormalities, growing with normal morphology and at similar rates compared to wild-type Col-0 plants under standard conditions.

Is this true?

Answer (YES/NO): NO